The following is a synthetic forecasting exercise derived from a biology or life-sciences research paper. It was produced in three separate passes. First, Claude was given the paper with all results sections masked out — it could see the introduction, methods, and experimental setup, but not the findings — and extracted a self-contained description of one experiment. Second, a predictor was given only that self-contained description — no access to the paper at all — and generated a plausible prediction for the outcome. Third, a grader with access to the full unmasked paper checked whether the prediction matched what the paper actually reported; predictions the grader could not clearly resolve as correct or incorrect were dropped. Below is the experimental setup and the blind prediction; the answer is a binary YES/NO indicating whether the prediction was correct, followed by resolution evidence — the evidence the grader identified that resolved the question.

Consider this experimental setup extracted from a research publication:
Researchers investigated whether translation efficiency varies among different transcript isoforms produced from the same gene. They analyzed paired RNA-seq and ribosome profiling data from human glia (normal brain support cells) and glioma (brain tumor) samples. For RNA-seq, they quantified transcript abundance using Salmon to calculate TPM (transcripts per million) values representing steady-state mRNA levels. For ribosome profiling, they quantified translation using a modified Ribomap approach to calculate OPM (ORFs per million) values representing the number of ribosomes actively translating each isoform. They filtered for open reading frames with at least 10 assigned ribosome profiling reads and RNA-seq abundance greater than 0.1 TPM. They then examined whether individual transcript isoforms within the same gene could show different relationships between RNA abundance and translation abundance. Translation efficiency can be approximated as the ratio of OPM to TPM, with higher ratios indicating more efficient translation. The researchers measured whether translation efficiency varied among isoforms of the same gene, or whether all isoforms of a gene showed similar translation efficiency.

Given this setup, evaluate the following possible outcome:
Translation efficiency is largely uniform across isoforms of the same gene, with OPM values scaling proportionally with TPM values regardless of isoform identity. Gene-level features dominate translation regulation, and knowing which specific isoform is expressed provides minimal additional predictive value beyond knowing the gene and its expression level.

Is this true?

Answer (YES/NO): NO